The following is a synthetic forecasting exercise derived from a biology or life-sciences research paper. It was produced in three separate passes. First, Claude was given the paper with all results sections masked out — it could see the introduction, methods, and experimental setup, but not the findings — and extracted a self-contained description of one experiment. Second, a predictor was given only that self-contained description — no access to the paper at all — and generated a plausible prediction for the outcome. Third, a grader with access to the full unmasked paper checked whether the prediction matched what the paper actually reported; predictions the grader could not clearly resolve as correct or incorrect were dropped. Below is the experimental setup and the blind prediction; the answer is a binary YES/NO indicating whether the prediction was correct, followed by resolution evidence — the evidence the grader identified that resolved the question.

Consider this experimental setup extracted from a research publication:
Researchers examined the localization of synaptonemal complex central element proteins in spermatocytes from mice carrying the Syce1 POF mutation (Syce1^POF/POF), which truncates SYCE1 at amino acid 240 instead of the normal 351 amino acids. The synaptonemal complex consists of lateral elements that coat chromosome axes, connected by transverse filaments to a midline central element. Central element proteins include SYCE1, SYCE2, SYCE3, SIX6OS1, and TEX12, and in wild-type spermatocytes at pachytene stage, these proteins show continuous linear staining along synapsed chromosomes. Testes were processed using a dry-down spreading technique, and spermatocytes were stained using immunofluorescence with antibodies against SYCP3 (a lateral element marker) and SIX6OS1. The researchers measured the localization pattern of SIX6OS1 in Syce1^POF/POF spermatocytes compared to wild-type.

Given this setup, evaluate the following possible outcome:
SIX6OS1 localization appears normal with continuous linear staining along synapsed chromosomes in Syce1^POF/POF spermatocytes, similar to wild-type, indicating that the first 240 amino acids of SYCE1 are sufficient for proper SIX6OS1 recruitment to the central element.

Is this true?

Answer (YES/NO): NO